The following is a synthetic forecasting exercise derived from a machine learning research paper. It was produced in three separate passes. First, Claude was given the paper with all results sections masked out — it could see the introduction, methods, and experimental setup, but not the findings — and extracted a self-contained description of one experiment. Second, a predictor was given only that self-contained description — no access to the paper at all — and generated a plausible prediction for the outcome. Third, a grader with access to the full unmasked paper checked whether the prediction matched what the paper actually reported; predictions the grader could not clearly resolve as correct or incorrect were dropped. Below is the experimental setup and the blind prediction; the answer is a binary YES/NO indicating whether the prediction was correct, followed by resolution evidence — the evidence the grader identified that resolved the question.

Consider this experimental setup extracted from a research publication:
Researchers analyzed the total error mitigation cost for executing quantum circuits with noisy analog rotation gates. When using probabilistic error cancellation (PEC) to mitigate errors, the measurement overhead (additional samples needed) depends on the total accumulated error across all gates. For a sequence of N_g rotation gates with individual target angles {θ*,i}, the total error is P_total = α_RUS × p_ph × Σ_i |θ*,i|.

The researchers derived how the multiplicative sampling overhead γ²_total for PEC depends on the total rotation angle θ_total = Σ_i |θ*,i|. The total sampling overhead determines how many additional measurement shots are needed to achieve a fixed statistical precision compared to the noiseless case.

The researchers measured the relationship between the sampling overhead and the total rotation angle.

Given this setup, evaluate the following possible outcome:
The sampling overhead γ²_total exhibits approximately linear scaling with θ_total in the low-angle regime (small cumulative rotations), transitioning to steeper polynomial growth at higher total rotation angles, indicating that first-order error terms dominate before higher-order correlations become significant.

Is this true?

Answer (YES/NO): NO